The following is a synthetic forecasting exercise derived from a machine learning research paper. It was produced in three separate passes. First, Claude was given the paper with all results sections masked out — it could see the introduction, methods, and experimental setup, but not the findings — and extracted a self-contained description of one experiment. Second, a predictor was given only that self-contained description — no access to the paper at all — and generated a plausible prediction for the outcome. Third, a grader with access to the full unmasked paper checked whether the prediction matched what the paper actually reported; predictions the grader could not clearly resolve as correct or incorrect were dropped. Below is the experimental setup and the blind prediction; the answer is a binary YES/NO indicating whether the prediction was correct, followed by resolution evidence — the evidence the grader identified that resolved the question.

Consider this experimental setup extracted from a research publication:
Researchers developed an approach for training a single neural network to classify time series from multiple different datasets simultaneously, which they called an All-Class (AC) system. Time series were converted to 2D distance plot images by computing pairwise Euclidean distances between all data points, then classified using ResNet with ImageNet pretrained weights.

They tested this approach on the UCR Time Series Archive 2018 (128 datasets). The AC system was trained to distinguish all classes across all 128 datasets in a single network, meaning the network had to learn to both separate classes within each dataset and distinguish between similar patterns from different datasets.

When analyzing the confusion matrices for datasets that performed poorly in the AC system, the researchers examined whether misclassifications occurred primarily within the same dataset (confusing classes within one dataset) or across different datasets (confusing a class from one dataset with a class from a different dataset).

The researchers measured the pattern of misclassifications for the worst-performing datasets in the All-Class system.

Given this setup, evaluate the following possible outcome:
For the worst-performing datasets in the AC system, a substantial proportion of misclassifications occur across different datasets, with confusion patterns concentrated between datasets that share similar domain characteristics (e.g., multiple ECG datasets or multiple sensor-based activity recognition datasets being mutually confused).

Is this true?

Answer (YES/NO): YES